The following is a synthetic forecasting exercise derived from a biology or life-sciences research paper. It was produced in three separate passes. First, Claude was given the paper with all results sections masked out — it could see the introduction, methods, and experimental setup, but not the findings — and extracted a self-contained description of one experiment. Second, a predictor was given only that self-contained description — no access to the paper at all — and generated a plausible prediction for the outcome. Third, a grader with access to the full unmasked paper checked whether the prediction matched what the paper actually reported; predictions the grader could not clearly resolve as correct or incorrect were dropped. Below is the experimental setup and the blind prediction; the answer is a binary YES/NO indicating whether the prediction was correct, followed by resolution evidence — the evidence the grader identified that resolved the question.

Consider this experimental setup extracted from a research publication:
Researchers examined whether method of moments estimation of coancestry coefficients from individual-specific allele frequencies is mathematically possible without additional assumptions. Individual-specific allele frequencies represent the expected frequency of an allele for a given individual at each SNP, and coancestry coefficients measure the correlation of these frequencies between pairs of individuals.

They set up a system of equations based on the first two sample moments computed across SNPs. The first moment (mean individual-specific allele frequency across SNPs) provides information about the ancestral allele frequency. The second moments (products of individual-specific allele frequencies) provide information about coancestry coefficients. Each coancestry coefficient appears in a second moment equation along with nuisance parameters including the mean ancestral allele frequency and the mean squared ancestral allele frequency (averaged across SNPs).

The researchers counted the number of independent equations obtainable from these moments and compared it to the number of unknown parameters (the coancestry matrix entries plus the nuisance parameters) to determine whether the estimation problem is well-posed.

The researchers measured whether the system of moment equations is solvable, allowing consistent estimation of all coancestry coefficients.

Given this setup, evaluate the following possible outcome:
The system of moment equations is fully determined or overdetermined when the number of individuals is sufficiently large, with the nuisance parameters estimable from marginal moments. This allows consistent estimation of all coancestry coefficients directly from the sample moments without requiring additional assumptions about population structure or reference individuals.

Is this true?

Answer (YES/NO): NO